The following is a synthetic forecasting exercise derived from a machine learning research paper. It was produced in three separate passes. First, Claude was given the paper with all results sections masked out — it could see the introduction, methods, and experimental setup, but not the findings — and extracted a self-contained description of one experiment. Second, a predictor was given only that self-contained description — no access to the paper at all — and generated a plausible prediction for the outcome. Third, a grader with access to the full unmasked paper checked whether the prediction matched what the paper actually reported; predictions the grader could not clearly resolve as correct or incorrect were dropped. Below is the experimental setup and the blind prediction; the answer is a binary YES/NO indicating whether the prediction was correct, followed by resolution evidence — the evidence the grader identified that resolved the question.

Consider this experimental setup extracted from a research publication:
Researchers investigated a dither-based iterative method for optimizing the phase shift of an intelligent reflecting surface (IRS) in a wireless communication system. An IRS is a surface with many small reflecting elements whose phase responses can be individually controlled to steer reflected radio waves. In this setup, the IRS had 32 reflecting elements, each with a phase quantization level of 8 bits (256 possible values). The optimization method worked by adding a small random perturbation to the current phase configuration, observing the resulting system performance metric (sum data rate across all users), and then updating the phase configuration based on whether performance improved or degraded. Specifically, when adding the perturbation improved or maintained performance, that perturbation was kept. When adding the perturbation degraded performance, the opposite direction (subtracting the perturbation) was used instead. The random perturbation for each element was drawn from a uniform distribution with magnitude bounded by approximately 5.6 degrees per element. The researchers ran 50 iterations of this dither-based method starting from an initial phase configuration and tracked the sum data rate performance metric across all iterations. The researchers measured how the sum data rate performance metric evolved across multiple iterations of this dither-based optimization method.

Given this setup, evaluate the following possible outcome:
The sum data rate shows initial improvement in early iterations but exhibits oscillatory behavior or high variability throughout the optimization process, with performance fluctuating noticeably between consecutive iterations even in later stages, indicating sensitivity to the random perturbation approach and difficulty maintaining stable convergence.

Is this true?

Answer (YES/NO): NO